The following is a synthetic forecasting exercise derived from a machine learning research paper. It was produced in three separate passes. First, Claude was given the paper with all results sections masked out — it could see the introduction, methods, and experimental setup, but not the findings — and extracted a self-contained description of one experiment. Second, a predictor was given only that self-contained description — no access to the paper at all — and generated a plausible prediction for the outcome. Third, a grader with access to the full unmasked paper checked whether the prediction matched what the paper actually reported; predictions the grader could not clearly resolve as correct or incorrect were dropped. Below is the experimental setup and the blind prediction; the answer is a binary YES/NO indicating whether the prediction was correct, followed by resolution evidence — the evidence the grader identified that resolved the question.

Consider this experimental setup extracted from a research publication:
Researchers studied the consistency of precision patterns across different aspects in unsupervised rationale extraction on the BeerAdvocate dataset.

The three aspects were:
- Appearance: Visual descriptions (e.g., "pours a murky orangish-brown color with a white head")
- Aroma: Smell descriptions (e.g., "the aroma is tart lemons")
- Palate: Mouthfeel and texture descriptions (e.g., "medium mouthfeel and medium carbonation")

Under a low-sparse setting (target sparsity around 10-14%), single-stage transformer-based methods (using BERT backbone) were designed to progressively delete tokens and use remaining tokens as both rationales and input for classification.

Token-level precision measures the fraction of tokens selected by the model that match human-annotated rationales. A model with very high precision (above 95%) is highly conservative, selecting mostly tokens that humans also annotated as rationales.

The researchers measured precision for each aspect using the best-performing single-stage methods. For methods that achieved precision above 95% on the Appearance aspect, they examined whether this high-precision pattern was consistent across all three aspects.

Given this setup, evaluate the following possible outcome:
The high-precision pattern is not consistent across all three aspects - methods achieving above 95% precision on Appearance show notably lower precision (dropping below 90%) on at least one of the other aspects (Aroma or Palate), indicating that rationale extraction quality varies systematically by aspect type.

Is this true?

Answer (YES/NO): YES